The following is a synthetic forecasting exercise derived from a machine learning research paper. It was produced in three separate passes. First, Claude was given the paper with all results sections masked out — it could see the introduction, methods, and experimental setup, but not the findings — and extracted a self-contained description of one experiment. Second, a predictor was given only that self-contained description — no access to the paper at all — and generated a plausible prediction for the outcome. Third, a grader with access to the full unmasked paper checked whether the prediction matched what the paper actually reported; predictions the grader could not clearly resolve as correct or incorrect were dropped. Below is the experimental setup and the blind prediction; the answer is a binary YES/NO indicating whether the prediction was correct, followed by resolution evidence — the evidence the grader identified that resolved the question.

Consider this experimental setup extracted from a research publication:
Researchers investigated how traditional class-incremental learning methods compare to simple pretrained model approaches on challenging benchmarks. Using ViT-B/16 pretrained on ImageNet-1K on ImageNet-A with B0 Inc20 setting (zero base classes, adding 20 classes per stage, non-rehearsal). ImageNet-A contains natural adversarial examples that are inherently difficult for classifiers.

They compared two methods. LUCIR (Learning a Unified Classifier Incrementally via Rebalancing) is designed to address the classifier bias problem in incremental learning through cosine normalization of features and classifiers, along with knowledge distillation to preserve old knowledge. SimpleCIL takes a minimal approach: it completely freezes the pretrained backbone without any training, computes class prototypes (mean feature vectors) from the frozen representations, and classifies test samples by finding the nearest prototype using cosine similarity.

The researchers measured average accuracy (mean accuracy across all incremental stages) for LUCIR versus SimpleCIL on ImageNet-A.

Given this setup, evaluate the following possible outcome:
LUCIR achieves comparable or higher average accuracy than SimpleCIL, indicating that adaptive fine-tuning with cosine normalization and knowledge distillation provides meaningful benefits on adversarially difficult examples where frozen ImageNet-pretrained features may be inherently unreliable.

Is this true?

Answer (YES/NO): NO